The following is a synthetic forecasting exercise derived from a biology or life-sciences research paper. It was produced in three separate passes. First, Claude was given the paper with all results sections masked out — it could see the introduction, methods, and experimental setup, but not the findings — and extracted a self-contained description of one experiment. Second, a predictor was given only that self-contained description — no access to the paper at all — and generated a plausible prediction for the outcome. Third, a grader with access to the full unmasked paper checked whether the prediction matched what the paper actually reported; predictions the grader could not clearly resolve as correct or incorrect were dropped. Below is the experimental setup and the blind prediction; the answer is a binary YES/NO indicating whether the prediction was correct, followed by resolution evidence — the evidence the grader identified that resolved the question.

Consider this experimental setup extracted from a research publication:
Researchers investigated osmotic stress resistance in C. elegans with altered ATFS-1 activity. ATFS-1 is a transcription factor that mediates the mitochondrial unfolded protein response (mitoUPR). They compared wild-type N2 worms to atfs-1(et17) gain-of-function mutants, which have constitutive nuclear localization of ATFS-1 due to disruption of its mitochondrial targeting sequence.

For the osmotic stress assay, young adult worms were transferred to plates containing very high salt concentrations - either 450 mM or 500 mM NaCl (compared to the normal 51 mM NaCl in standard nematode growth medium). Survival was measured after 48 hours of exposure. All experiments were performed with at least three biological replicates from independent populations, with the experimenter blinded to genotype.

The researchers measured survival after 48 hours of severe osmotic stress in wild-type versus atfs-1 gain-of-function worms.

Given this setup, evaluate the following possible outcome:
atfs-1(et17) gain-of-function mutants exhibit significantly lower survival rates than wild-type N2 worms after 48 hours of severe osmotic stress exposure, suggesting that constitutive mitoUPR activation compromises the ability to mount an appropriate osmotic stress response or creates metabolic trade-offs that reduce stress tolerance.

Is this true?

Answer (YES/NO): NO